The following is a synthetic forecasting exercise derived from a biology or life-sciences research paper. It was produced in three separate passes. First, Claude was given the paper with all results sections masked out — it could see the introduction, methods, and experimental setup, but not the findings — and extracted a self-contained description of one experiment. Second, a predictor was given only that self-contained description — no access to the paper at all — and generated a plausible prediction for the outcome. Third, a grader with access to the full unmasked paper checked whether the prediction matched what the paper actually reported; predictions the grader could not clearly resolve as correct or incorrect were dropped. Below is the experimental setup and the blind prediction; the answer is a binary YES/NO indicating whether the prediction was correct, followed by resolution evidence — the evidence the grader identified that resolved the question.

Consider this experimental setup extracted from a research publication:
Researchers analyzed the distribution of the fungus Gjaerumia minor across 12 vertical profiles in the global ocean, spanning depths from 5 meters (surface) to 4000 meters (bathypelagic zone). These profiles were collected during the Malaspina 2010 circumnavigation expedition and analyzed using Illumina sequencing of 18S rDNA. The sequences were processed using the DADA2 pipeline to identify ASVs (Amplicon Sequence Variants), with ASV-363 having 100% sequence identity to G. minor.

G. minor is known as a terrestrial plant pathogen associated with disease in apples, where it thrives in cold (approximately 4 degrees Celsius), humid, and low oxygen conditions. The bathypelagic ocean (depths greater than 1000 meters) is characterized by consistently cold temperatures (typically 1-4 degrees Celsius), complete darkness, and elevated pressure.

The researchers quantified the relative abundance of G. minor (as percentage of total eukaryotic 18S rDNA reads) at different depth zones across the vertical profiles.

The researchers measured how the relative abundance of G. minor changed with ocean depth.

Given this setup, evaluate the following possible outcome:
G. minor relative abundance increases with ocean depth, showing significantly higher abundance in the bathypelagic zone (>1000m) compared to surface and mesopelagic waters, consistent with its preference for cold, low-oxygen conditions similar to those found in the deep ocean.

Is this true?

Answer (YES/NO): YES